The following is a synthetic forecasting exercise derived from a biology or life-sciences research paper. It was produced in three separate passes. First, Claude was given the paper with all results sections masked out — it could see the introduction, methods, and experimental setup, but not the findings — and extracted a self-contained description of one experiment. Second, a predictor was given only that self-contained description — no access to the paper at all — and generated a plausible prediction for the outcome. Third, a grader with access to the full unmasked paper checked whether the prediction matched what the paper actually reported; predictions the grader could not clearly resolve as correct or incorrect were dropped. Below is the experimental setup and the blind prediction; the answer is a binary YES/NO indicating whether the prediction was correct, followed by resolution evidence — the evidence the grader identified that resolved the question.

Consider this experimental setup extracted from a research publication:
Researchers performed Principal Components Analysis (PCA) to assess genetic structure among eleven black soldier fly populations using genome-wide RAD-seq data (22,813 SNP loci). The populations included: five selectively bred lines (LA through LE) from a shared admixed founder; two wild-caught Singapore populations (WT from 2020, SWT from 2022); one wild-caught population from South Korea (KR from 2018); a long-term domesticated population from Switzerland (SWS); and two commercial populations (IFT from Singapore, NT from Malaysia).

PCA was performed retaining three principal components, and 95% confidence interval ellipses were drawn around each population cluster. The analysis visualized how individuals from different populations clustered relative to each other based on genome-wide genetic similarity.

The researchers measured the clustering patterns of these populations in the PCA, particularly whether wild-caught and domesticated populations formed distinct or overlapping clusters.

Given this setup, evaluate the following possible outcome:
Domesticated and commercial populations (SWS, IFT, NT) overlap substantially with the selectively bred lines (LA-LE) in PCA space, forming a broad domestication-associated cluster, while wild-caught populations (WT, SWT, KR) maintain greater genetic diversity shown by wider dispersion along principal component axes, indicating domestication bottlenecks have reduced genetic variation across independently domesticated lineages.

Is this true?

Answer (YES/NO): NO